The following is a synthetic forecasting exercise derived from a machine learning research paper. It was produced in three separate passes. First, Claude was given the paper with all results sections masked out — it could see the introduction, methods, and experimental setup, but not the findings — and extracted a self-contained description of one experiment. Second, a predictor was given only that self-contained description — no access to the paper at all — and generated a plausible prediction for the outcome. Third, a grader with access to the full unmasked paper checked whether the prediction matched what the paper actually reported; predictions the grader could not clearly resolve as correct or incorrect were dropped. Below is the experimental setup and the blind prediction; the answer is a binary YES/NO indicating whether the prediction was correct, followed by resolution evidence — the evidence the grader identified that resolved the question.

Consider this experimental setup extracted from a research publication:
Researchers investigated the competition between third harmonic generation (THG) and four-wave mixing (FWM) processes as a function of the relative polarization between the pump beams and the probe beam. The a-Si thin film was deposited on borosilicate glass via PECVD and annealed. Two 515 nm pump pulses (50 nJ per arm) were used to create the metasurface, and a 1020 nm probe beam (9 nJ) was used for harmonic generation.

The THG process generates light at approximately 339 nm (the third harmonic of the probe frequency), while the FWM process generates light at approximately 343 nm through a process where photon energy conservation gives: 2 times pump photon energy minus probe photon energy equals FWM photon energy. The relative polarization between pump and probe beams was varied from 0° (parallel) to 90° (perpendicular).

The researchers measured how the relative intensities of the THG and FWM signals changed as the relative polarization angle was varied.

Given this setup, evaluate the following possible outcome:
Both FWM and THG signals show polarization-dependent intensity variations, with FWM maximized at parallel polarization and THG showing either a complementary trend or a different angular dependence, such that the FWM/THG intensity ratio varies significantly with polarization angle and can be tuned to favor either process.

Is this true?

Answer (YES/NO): NO